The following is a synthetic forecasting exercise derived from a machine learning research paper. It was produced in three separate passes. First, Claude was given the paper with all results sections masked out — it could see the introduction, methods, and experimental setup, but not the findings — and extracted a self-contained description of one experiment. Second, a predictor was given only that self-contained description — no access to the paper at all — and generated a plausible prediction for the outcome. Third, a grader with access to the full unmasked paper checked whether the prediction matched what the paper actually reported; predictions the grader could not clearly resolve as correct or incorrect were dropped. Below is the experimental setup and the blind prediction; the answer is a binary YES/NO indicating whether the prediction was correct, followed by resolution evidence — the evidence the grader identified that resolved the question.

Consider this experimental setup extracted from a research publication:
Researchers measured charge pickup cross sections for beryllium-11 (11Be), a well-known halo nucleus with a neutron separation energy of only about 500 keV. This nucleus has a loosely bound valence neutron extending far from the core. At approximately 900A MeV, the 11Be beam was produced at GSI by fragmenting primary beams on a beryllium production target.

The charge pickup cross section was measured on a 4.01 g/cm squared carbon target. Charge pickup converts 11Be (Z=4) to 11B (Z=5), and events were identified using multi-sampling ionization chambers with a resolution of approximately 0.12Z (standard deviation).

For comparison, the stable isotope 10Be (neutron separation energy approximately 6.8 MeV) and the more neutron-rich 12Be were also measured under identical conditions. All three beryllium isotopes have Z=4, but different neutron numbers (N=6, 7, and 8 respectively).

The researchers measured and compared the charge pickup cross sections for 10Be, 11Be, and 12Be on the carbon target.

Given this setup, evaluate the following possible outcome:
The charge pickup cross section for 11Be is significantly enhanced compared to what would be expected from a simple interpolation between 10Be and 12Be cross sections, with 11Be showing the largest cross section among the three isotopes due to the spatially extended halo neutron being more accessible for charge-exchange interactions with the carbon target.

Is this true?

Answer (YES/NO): NO